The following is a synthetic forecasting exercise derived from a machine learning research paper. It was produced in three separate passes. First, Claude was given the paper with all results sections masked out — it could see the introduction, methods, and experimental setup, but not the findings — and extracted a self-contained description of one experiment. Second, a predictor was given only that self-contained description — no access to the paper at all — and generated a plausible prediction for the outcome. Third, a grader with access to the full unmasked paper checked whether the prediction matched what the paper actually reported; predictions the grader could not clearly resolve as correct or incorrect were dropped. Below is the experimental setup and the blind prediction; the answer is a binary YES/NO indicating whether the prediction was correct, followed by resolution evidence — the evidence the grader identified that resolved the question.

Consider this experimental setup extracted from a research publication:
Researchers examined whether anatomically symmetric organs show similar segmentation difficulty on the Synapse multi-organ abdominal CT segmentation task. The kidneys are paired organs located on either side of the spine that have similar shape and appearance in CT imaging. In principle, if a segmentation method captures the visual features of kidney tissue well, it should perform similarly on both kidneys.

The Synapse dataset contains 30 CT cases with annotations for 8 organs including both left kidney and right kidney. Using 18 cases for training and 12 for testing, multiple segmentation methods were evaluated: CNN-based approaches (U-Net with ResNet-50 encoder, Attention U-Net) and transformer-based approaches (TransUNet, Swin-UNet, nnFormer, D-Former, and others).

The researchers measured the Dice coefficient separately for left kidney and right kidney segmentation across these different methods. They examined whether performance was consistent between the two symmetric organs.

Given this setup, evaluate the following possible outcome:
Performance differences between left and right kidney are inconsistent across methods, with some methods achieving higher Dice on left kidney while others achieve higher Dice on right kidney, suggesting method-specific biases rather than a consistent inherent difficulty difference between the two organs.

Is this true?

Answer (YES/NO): NO